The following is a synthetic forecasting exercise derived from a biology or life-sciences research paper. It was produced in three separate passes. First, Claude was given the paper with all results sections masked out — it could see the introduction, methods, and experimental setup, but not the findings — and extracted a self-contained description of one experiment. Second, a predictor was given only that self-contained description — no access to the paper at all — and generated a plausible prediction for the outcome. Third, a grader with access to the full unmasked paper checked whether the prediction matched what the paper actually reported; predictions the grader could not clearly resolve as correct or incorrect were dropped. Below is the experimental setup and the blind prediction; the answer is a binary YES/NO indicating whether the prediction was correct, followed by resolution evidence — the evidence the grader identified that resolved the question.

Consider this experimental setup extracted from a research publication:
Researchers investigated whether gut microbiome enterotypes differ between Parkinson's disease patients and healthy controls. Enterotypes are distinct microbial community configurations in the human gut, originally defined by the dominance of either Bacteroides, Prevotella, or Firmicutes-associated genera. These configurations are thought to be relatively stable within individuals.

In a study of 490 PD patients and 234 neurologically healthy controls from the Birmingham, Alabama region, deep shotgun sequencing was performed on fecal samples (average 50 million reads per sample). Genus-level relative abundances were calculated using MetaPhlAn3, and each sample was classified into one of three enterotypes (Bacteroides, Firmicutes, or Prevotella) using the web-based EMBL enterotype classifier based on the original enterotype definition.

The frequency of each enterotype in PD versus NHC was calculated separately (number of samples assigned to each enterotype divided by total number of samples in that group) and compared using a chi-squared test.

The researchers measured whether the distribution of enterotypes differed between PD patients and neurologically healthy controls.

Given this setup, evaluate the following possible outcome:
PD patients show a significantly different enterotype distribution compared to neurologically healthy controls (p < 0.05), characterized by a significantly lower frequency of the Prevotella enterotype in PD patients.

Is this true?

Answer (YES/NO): NO